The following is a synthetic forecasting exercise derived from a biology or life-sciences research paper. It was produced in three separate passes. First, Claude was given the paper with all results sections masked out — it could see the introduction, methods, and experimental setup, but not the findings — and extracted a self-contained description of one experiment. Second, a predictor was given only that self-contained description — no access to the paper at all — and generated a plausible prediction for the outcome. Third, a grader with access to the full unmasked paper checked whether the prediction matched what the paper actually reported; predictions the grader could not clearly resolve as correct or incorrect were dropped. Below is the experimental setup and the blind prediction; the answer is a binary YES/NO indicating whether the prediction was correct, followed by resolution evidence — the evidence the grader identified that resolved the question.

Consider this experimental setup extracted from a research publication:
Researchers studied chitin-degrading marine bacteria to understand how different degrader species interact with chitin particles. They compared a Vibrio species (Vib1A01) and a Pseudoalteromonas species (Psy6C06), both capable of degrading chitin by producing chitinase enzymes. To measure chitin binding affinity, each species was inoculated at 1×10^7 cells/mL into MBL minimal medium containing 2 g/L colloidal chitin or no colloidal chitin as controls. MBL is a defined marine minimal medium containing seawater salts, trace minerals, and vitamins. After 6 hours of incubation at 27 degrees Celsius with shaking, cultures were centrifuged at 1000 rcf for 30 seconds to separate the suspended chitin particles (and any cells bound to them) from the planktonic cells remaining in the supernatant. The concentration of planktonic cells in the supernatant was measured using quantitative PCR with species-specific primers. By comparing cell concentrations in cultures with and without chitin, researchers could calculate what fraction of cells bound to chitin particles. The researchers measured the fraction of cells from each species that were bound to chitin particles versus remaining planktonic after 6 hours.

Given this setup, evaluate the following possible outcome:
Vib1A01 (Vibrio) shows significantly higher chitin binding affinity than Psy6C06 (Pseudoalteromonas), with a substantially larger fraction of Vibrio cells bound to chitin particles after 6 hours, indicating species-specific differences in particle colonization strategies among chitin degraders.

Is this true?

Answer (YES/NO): NO